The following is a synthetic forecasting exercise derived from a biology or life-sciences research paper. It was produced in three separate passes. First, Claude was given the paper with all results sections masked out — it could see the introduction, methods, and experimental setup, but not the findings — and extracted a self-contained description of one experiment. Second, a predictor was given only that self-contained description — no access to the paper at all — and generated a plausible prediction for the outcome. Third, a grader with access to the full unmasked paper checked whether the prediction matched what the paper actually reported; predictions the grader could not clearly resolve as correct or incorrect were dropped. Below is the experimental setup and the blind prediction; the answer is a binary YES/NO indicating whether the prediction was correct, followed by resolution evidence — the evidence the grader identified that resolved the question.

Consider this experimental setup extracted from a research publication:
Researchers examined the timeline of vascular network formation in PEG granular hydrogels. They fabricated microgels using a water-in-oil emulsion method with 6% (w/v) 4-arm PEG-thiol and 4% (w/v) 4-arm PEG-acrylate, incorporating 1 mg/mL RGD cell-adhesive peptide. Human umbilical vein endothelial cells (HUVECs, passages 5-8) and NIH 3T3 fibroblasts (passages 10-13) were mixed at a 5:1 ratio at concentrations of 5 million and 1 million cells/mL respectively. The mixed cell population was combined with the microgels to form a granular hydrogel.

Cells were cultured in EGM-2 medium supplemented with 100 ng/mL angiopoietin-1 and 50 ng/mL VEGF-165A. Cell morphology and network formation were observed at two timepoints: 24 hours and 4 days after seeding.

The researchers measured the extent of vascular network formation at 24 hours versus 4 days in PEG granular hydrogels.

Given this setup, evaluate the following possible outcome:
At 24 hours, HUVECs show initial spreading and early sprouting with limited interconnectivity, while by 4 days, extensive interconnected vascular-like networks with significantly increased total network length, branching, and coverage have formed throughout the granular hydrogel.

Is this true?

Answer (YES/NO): NO